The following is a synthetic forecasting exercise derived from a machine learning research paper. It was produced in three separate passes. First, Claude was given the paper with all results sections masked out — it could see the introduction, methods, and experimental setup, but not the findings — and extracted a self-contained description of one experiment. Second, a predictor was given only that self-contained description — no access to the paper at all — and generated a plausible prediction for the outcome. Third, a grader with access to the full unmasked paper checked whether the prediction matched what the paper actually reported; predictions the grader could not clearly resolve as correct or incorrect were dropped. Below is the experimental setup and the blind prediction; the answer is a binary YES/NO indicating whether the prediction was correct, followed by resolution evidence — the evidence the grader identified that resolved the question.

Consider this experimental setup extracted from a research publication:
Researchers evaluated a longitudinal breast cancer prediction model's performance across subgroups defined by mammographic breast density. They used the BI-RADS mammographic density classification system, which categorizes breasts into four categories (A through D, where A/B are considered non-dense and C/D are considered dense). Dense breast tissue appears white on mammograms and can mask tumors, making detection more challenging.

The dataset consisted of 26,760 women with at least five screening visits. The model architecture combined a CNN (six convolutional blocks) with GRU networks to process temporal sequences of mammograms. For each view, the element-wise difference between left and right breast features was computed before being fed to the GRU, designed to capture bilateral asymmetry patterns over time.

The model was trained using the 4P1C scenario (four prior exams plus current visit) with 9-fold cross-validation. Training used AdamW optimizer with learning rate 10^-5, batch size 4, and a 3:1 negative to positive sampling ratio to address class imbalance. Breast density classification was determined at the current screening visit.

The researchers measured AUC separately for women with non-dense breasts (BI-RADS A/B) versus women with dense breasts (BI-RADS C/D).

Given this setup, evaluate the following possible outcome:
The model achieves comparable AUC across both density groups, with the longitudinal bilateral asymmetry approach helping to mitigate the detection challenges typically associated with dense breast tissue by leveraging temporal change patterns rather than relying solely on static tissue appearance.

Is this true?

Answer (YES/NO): NO